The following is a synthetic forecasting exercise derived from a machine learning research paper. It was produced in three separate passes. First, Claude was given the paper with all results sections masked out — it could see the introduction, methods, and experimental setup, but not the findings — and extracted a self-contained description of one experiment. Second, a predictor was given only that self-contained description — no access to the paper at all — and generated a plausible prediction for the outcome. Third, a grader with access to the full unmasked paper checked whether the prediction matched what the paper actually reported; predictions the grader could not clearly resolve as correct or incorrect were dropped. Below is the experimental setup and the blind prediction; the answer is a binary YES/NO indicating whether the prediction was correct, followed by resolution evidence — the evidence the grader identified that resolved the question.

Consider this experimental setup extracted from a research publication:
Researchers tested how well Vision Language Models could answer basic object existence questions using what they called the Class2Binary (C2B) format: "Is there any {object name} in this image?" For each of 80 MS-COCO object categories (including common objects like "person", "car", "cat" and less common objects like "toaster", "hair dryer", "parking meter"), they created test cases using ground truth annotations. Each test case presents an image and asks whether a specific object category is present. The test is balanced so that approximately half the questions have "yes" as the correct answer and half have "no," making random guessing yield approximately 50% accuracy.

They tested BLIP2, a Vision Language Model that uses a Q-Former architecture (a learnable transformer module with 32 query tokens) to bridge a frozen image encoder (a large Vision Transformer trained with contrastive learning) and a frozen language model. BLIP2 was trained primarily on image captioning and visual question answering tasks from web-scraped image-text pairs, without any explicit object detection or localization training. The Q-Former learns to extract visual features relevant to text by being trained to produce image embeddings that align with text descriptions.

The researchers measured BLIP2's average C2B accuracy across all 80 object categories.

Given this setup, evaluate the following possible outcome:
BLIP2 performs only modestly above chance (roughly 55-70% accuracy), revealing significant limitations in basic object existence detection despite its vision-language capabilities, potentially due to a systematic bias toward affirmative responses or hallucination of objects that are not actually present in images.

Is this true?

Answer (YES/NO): YES